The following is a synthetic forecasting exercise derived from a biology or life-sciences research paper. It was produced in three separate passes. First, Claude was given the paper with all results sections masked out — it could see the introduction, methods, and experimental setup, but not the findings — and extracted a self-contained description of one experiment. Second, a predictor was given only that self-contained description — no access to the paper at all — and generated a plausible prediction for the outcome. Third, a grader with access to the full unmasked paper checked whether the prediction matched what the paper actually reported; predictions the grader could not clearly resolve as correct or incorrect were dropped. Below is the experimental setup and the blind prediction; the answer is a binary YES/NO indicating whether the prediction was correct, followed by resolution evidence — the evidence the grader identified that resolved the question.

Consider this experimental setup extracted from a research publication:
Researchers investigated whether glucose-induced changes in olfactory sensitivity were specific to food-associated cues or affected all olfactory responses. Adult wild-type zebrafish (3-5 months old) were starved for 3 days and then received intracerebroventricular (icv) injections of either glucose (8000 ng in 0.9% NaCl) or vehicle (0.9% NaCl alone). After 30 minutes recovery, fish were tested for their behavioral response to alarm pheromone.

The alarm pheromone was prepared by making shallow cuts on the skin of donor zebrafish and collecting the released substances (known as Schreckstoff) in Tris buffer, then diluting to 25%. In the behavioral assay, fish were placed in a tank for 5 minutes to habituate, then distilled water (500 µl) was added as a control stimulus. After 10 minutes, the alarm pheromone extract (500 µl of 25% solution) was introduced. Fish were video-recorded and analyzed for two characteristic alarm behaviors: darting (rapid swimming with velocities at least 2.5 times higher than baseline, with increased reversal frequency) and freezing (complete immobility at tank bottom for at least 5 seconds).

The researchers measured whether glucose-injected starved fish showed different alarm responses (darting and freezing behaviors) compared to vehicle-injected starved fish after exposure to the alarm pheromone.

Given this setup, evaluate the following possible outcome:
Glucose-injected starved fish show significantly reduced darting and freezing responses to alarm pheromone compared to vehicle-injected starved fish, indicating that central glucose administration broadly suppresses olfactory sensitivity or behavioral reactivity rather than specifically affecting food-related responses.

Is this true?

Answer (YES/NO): NO